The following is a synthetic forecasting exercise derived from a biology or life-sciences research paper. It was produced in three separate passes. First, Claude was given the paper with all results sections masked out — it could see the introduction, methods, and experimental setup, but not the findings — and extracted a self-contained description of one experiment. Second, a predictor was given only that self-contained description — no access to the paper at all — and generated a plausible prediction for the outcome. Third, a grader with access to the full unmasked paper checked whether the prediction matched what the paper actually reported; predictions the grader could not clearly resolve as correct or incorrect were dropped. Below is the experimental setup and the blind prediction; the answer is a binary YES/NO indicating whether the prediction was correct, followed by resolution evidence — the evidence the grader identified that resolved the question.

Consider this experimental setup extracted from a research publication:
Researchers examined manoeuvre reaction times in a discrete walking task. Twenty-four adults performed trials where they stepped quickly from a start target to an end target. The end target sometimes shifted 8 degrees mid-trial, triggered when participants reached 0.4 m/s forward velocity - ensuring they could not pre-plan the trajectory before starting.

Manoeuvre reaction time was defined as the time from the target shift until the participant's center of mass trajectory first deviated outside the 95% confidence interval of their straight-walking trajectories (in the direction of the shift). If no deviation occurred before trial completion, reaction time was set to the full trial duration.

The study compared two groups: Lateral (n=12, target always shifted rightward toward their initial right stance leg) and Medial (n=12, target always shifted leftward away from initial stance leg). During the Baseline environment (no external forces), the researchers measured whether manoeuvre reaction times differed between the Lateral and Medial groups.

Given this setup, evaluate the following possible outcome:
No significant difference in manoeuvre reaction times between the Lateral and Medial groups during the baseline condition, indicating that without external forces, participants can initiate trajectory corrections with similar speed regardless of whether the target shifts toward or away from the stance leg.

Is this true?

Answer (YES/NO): YES